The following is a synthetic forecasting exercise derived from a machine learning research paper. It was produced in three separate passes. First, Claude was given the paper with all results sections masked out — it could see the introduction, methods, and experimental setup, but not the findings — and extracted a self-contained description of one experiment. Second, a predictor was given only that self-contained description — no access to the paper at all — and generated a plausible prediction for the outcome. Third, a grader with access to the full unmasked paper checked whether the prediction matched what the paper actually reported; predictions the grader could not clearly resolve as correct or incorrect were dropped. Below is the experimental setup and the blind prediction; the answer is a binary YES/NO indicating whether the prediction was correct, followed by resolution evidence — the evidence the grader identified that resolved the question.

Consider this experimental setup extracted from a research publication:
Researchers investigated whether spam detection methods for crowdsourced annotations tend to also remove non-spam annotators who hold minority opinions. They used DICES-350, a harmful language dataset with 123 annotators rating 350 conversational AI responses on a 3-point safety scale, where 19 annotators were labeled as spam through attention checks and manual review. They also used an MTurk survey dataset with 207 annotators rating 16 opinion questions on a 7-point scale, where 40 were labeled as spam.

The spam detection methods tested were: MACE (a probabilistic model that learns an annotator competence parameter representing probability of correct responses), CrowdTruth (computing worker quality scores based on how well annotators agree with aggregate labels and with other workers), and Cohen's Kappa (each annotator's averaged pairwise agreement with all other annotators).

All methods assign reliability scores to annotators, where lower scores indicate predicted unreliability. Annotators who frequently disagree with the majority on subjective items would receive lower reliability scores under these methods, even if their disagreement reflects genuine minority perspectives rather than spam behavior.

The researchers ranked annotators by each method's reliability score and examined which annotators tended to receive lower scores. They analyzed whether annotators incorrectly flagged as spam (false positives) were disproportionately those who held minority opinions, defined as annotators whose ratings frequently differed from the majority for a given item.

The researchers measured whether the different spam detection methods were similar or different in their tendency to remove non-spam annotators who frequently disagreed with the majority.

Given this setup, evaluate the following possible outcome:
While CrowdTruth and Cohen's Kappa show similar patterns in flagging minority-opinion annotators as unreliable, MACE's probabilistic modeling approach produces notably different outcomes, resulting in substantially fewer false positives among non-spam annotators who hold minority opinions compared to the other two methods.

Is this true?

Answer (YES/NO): NO